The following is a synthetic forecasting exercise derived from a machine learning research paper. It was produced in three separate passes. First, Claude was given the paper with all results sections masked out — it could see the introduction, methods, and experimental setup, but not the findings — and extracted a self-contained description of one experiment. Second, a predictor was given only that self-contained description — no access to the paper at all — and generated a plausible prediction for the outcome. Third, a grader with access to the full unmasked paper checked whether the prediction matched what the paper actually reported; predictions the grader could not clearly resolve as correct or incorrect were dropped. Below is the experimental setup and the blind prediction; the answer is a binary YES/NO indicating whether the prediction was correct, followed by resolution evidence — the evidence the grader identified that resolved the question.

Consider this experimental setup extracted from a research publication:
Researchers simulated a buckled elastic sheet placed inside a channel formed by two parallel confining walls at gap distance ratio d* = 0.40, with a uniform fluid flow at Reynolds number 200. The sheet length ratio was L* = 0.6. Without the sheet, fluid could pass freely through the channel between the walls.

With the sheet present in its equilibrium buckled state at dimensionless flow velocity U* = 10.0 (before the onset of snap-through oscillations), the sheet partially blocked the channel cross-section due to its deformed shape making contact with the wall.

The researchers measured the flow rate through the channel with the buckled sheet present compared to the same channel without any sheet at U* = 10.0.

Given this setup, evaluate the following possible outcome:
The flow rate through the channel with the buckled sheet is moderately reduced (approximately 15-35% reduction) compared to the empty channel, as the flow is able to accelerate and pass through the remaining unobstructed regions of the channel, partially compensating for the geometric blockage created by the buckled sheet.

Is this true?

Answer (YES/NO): NO